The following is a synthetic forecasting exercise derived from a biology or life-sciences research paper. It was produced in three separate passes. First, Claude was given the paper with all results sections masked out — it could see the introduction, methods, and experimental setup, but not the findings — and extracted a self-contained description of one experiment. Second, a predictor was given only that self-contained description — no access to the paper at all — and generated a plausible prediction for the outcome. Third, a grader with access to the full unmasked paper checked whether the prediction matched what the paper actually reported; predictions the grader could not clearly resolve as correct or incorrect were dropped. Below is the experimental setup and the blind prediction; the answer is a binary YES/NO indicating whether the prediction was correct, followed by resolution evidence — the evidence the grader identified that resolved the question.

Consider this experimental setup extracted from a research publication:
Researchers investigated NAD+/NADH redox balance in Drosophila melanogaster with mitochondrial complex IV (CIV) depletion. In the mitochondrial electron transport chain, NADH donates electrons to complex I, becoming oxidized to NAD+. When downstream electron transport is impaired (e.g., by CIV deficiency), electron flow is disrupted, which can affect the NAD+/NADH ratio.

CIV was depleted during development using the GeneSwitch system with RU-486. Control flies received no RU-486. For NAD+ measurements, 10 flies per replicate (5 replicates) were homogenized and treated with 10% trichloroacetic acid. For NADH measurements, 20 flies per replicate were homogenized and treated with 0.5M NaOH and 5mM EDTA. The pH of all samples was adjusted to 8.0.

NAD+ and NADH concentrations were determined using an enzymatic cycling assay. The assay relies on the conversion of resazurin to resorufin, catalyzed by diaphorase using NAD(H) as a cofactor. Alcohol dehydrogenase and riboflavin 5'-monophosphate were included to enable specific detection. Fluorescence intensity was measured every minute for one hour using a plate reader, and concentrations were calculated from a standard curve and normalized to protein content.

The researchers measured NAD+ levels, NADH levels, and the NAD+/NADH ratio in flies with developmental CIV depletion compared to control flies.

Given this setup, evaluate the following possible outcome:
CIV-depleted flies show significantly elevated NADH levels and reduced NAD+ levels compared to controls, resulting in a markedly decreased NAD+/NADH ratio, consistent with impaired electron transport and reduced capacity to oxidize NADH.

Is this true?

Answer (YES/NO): NO